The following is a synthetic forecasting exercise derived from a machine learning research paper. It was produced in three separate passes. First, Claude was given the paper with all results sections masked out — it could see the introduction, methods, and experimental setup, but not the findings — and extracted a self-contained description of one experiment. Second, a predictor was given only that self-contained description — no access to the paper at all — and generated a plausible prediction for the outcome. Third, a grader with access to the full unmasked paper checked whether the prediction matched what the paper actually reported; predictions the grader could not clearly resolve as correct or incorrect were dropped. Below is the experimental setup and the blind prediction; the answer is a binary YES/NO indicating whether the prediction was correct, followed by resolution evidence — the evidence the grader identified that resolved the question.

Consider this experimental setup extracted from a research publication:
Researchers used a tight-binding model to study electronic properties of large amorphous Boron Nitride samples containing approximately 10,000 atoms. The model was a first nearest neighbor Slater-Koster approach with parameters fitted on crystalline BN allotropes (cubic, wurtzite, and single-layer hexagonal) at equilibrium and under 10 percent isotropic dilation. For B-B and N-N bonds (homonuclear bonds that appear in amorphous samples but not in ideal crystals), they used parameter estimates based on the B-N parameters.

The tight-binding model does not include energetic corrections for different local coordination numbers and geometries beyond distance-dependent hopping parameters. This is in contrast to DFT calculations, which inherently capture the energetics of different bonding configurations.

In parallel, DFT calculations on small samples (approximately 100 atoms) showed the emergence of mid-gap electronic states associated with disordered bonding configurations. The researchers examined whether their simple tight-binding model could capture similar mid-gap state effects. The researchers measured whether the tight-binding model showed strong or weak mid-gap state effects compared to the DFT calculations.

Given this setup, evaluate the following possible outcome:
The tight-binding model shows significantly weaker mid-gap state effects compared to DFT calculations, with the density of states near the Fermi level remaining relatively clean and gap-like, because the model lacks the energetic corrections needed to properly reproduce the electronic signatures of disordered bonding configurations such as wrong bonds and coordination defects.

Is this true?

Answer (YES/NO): NO